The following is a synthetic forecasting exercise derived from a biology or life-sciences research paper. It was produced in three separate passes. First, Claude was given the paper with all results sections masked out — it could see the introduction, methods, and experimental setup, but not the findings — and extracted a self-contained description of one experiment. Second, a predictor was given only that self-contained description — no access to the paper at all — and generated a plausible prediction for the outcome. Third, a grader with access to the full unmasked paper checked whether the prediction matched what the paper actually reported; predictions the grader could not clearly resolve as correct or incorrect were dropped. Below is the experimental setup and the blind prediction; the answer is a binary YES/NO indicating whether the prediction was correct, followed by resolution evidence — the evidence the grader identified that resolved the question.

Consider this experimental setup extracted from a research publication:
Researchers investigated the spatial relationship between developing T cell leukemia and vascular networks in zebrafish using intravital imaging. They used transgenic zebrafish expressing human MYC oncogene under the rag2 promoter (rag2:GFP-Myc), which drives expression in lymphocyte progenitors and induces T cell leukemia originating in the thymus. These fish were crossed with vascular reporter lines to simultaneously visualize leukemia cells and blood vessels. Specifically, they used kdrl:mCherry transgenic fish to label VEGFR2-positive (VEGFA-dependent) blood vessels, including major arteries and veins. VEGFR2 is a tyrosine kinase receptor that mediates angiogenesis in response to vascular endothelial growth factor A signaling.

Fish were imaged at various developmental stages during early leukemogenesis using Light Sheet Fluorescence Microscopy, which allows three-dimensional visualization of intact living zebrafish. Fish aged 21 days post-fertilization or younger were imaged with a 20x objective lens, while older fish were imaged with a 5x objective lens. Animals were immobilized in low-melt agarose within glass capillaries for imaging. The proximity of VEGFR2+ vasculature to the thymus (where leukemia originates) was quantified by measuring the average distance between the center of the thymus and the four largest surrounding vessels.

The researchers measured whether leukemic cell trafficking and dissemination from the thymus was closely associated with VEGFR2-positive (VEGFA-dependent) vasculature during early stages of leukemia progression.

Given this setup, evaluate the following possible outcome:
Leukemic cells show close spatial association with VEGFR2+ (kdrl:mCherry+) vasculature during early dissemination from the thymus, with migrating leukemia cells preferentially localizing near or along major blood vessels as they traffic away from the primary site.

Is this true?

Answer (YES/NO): NO